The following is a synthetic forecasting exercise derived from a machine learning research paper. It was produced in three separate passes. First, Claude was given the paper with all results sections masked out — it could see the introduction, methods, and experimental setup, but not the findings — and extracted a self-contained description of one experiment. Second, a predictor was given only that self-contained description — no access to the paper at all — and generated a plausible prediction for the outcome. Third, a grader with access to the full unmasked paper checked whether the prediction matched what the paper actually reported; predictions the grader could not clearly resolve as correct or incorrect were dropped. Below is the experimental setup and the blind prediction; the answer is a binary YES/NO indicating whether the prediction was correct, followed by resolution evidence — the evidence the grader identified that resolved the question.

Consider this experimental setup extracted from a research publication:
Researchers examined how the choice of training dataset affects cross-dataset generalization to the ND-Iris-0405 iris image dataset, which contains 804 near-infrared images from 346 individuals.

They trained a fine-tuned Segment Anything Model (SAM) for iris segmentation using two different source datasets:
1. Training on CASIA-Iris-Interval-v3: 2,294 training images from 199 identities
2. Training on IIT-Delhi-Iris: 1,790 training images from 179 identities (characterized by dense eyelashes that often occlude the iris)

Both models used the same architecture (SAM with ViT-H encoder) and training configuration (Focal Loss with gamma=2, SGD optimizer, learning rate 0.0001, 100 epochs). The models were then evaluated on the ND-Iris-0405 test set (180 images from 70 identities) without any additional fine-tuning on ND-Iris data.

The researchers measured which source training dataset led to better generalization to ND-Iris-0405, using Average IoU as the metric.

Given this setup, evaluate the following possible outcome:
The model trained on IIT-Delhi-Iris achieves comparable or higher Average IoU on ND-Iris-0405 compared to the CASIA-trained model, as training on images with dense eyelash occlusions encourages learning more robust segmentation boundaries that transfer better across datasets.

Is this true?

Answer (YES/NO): YES